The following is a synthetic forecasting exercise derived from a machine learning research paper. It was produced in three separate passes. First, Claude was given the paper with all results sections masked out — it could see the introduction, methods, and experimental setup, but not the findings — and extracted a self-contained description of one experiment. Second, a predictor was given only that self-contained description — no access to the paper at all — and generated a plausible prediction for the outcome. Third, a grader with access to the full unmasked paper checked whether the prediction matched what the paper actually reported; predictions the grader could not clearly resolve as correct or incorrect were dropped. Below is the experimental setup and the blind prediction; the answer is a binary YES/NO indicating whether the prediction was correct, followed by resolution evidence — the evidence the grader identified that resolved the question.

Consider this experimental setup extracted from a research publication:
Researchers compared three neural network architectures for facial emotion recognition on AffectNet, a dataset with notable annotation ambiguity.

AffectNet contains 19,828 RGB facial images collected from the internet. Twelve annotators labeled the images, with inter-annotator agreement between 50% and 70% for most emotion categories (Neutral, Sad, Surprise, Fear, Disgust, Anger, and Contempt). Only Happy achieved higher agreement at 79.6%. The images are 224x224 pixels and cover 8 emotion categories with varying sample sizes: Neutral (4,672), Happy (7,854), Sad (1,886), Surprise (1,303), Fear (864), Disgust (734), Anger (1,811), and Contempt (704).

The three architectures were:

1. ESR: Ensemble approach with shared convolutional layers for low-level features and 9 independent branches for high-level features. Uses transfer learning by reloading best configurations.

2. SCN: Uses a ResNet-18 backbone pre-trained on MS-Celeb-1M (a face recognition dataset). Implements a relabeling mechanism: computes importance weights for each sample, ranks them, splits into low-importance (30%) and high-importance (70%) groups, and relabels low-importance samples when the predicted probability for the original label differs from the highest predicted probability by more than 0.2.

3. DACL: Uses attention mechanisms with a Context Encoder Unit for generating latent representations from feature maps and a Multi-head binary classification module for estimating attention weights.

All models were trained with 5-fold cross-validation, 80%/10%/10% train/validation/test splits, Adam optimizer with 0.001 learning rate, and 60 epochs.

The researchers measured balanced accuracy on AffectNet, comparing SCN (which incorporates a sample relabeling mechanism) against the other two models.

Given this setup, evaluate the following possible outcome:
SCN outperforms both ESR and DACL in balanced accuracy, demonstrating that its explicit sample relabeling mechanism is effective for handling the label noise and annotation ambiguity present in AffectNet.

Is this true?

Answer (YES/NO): NO